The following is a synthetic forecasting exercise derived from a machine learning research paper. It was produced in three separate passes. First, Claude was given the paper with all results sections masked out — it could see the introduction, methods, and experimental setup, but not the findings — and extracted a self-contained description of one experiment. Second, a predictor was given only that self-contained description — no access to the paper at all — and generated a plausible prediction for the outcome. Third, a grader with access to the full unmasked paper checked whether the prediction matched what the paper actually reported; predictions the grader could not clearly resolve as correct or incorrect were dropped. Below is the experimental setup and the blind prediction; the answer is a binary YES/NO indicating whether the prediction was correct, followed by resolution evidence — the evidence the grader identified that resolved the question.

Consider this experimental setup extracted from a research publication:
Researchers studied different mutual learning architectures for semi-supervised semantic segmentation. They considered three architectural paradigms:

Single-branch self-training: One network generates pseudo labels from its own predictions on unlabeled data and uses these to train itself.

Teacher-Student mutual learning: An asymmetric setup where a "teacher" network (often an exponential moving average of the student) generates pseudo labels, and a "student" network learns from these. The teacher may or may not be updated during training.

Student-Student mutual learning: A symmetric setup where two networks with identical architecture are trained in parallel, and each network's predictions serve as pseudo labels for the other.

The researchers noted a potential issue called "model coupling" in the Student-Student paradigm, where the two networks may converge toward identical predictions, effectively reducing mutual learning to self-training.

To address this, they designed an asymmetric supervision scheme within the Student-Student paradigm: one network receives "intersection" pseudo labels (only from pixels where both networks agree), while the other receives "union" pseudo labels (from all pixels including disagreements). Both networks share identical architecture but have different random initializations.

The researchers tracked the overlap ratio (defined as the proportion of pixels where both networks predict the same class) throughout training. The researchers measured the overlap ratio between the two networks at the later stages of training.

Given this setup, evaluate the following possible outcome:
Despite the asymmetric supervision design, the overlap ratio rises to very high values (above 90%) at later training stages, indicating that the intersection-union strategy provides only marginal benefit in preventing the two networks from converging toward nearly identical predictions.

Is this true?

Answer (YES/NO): NO